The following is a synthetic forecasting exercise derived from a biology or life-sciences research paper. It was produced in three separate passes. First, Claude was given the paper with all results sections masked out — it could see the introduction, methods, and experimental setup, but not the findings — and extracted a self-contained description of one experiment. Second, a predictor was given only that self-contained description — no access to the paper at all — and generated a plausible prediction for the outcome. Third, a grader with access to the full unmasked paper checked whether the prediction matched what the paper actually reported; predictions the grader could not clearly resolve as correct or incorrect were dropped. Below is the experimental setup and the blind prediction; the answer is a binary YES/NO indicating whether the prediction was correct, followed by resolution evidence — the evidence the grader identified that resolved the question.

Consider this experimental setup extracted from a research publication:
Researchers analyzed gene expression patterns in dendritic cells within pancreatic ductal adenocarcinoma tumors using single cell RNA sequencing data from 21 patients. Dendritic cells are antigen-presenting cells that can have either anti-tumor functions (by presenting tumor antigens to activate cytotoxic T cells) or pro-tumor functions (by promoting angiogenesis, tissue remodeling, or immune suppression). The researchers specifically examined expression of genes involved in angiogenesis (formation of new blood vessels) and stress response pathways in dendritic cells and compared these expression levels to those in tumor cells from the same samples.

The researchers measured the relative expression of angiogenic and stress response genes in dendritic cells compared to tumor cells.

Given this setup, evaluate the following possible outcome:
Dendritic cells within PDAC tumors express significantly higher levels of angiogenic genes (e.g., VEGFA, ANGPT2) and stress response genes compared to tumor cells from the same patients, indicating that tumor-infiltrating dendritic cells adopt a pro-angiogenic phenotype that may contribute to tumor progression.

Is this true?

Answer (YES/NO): YES